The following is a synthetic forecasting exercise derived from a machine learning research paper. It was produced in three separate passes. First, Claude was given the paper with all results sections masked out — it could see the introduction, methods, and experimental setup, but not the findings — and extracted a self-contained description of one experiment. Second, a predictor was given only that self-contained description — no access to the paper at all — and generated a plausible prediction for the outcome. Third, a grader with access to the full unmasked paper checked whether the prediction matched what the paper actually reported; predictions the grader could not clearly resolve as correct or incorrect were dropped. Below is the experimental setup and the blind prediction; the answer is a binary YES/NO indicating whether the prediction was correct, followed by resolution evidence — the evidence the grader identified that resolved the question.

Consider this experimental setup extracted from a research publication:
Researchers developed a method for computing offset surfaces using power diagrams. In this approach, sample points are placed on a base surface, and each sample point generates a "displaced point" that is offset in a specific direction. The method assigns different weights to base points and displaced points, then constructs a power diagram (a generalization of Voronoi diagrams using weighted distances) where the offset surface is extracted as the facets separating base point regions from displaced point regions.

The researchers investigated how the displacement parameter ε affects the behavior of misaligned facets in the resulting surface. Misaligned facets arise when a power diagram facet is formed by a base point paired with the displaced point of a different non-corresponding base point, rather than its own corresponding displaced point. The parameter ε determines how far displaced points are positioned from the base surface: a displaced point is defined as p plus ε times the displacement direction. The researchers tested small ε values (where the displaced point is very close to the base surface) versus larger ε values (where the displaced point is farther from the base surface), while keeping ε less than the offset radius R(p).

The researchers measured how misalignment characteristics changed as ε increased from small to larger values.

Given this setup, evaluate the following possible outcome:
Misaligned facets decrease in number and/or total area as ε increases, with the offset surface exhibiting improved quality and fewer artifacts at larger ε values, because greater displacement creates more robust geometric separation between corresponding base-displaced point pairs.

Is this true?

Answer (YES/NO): NO